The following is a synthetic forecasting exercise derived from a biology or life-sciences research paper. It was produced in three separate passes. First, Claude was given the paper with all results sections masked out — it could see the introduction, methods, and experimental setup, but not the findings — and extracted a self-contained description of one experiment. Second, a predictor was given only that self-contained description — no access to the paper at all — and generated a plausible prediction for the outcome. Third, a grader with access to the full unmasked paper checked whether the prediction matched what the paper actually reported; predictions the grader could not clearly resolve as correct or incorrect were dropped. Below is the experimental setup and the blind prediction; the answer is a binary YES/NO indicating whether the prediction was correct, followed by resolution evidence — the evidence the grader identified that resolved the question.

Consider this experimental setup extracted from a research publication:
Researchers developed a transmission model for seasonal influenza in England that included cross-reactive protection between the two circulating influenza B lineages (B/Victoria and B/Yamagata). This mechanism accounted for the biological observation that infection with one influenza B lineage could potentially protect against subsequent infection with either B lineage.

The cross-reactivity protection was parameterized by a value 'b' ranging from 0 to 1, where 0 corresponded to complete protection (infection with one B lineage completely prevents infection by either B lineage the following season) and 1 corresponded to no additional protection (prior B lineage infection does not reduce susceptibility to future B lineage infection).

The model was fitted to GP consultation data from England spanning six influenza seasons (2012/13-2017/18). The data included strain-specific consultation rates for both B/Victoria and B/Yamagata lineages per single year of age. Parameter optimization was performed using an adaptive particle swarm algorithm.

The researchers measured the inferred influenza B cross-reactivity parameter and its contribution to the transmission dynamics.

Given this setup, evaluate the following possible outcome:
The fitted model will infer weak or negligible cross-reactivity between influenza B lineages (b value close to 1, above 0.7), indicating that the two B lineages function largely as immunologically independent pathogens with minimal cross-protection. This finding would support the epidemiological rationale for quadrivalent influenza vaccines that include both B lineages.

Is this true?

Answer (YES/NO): YES